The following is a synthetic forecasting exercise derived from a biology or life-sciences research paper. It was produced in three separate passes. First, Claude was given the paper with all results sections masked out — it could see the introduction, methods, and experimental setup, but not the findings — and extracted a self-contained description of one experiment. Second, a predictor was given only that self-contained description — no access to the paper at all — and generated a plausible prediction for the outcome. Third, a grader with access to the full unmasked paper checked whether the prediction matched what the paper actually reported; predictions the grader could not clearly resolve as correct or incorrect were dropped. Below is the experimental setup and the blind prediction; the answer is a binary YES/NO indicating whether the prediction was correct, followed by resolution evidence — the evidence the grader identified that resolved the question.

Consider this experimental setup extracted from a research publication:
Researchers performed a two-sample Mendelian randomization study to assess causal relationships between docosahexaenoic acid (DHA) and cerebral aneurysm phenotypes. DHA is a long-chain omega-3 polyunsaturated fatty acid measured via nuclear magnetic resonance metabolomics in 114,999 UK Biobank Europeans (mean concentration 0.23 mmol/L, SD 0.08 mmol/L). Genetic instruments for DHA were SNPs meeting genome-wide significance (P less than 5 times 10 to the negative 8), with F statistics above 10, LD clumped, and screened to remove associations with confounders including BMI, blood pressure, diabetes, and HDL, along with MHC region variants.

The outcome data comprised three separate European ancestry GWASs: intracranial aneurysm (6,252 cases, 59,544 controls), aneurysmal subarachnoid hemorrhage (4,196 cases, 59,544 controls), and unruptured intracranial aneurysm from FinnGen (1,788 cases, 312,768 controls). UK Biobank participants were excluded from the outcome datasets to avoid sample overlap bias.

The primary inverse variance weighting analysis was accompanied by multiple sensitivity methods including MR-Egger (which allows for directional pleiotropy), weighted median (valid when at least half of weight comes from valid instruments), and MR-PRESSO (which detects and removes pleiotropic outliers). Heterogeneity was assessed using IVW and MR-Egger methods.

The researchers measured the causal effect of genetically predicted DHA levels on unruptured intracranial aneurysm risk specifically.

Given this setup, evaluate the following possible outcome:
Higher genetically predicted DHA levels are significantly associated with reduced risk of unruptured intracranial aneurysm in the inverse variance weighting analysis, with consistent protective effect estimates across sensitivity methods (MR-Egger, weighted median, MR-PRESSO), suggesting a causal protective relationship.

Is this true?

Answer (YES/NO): NO